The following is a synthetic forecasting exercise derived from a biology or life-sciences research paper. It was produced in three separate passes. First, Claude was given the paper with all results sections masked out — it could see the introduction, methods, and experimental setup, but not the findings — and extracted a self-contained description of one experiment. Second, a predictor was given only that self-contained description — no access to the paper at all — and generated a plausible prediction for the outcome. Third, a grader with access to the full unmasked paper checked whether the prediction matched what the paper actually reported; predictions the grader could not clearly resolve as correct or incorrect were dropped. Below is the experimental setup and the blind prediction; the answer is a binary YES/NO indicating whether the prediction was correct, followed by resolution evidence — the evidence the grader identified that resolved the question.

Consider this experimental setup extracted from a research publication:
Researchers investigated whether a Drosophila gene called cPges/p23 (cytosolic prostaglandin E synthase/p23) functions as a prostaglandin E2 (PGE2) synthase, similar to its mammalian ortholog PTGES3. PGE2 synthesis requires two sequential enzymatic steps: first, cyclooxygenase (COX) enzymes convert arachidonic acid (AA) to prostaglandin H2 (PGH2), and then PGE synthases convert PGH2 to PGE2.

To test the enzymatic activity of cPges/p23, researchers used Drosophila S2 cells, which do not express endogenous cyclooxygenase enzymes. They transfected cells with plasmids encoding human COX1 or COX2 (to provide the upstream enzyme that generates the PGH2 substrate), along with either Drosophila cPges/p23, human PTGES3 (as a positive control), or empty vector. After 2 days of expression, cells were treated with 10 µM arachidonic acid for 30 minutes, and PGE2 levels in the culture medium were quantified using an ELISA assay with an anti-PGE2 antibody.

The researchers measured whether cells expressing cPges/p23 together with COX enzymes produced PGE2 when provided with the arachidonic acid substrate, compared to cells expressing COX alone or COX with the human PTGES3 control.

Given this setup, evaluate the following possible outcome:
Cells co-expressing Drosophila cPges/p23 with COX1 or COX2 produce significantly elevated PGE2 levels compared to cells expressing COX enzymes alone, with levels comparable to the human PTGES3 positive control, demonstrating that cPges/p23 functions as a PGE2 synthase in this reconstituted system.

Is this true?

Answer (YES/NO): NO